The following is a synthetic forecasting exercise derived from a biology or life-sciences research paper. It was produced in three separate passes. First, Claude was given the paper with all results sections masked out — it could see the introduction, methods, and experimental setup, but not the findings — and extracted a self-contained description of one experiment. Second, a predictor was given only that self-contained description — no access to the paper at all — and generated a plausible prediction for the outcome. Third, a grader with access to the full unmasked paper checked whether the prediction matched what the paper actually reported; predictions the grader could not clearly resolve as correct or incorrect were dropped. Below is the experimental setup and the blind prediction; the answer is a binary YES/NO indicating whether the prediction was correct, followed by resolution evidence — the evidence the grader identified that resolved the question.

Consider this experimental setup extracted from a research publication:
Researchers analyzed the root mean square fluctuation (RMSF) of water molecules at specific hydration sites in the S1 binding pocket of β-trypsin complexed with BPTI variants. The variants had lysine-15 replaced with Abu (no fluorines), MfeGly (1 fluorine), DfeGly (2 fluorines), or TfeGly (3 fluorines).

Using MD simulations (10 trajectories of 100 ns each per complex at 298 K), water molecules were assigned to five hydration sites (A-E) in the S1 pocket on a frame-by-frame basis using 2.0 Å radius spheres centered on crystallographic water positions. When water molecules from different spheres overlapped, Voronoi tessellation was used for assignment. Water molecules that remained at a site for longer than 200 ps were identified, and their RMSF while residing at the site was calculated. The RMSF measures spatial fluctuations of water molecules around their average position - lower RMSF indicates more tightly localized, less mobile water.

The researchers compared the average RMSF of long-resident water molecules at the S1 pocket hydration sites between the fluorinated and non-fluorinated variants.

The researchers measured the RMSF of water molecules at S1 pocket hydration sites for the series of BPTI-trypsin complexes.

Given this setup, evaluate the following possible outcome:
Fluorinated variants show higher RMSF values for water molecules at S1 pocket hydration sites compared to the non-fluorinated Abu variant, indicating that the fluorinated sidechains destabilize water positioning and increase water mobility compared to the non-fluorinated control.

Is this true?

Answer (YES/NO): NO